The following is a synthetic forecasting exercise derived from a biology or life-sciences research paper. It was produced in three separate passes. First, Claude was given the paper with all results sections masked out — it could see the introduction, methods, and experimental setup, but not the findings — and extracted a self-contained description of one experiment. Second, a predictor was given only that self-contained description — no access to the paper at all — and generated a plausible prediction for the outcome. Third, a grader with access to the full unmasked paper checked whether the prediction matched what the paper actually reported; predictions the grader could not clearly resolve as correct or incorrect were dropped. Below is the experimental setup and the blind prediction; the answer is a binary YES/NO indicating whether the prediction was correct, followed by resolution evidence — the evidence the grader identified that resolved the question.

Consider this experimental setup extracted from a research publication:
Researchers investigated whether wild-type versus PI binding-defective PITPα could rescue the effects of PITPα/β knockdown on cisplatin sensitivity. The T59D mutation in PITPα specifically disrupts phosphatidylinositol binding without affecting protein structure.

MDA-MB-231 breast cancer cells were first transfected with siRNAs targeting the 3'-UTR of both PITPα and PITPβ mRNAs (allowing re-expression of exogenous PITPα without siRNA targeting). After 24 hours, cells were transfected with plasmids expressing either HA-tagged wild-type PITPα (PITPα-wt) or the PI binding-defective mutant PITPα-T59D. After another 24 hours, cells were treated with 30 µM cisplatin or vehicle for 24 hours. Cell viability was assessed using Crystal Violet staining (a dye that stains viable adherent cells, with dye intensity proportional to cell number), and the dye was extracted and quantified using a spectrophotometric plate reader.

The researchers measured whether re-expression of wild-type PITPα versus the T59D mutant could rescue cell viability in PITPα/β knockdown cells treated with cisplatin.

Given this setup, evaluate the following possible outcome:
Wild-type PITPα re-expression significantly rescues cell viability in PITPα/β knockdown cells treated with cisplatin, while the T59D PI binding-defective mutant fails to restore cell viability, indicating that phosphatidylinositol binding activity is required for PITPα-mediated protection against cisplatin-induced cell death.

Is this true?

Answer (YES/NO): YES